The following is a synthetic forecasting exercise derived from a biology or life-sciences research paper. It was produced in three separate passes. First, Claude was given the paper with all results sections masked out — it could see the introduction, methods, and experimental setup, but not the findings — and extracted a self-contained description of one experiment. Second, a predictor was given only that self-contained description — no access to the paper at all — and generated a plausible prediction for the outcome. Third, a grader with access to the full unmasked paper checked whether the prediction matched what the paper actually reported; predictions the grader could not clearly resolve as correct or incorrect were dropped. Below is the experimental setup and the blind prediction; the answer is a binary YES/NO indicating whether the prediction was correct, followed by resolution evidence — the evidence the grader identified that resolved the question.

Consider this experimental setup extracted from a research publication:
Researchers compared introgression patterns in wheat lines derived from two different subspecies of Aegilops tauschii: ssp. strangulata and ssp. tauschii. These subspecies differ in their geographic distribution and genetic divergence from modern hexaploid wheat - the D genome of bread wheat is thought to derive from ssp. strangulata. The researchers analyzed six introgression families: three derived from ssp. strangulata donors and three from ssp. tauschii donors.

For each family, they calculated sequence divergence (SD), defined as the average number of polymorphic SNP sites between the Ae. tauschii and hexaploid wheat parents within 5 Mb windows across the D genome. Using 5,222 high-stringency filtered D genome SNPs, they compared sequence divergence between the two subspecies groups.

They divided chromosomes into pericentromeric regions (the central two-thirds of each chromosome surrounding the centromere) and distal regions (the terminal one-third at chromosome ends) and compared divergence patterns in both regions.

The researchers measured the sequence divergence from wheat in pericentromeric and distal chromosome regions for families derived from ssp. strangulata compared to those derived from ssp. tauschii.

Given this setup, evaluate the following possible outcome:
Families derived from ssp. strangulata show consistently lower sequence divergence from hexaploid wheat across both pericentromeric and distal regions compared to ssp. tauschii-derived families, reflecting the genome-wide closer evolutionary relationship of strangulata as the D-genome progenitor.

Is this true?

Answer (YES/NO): YES